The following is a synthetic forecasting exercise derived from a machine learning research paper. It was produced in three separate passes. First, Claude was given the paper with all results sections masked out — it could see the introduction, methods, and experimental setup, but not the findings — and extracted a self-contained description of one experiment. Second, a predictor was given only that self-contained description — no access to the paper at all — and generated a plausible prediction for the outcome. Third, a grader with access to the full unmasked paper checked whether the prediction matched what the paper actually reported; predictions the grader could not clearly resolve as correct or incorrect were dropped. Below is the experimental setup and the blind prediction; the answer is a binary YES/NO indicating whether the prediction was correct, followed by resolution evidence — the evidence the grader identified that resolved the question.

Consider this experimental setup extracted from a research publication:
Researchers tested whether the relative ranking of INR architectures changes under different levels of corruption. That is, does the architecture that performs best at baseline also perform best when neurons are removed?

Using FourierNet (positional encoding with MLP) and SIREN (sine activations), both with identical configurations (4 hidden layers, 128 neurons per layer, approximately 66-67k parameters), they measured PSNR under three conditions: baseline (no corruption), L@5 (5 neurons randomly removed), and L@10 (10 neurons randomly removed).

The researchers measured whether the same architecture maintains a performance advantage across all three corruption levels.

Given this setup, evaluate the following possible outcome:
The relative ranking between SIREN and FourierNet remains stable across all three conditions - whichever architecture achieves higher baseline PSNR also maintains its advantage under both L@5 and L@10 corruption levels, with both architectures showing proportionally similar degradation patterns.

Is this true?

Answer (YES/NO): NO